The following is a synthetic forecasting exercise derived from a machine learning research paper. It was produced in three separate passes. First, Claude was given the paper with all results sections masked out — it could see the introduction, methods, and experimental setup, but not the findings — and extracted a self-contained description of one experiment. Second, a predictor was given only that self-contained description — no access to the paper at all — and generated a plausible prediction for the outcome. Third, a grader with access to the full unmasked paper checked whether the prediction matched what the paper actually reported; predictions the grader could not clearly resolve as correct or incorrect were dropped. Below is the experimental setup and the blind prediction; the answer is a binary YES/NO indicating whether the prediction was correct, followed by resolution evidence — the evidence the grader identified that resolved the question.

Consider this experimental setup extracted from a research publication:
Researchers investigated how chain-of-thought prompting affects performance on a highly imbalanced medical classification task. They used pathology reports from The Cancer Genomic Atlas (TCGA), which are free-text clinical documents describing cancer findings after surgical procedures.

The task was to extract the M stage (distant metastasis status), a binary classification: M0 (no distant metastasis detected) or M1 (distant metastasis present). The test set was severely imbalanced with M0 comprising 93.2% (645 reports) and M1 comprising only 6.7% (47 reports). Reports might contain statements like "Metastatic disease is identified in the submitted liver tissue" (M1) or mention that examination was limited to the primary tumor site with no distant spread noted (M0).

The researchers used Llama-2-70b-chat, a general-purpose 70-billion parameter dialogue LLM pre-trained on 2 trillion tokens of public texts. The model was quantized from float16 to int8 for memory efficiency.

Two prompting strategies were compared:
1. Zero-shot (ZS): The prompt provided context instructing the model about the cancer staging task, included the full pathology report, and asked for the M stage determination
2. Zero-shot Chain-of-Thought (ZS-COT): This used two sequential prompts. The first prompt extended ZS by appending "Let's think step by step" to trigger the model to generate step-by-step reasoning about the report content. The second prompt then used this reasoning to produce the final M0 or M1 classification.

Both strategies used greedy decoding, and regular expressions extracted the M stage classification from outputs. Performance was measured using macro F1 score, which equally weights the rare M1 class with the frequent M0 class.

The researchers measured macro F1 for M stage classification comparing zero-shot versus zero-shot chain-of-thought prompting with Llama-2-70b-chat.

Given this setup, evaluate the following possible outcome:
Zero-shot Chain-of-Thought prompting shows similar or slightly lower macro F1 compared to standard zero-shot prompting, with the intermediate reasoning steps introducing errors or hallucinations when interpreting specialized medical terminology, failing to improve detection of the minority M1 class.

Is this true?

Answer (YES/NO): NO